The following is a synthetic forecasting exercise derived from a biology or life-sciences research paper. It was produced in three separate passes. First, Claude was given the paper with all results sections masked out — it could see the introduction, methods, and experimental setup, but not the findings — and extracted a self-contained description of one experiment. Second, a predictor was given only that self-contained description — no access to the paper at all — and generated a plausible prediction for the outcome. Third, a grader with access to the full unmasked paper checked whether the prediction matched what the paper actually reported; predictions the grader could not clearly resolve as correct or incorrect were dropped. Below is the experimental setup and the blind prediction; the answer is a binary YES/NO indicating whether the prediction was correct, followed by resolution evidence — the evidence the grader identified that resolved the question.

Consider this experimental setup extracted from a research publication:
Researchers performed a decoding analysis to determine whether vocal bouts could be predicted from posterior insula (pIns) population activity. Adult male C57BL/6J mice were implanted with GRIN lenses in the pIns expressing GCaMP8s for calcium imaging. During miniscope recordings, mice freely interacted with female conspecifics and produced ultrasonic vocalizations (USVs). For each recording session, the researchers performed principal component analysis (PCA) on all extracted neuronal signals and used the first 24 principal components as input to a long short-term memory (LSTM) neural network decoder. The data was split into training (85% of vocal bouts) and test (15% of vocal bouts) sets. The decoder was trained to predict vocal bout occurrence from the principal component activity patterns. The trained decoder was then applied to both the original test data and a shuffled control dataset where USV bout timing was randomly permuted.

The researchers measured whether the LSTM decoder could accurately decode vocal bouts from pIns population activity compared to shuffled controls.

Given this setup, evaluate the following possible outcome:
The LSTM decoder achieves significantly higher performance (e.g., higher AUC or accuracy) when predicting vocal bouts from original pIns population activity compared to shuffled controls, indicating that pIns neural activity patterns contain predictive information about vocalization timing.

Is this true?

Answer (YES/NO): YES